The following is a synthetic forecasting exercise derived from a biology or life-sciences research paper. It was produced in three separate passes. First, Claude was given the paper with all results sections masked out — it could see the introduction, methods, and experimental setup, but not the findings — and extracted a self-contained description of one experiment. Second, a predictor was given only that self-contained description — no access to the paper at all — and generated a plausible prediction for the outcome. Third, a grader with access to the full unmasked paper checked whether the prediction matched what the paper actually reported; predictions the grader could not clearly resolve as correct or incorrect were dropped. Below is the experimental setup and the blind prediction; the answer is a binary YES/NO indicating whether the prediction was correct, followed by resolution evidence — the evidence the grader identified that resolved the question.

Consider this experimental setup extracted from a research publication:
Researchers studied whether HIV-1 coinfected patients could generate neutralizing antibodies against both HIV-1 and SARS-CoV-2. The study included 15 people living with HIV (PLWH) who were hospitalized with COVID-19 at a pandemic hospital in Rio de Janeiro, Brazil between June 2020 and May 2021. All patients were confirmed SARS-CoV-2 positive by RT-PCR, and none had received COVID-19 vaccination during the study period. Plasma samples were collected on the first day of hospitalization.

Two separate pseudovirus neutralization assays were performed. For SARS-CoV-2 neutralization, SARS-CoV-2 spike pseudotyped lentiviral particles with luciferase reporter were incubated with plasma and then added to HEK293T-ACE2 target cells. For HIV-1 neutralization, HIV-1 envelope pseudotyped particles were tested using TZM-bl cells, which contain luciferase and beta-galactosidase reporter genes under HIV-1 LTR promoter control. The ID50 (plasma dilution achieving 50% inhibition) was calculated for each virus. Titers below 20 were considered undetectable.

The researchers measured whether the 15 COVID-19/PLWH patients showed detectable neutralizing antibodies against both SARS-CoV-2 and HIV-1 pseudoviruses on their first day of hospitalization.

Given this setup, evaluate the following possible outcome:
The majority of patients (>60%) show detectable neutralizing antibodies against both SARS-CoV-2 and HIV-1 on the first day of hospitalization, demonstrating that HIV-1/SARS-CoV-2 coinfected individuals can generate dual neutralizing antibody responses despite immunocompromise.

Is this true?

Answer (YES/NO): YES